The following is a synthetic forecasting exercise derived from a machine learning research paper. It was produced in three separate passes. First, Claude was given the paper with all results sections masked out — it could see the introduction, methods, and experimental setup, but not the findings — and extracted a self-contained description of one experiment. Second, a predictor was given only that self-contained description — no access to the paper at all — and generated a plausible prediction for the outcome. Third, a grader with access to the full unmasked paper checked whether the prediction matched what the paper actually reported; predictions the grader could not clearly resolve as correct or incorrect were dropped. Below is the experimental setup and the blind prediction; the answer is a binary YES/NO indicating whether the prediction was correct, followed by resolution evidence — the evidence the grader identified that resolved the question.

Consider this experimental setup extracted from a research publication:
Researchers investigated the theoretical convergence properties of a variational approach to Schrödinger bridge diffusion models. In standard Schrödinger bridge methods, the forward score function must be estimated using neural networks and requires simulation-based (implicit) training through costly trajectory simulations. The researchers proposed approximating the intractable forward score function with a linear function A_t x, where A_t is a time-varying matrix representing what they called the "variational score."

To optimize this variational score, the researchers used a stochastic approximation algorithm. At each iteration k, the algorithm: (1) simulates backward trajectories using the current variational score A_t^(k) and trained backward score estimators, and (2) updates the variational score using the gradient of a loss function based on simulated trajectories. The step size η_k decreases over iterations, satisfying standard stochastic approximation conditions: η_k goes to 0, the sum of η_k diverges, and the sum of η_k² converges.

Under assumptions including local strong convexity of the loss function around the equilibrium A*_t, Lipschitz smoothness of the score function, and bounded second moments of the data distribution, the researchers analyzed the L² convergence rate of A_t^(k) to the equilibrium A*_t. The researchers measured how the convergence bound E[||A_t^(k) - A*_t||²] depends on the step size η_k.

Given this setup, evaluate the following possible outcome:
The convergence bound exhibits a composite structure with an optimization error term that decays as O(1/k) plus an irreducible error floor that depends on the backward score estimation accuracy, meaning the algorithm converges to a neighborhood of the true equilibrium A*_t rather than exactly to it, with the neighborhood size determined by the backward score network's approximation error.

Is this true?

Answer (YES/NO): NO